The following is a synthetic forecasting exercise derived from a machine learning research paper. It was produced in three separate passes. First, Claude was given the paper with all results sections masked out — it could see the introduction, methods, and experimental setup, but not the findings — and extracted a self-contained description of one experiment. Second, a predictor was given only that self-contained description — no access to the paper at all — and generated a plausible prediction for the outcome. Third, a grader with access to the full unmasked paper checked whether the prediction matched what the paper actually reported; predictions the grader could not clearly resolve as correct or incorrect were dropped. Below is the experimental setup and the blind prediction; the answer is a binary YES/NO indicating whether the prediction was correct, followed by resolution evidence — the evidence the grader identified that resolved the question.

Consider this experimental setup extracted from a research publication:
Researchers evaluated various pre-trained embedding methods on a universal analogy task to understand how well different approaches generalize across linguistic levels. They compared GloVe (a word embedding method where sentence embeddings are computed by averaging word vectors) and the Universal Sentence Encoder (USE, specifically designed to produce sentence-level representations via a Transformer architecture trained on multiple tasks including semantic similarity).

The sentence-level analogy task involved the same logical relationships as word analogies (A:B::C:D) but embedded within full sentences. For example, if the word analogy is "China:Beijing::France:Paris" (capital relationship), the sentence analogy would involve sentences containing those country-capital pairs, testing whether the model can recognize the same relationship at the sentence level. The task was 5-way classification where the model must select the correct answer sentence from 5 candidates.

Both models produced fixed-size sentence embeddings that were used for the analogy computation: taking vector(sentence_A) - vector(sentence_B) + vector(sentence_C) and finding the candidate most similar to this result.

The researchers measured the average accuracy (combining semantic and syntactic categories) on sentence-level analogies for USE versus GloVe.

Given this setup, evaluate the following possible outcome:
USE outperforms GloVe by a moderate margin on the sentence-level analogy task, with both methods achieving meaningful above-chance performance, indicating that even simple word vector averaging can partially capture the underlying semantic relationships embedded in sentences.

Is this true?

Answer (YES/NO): NO